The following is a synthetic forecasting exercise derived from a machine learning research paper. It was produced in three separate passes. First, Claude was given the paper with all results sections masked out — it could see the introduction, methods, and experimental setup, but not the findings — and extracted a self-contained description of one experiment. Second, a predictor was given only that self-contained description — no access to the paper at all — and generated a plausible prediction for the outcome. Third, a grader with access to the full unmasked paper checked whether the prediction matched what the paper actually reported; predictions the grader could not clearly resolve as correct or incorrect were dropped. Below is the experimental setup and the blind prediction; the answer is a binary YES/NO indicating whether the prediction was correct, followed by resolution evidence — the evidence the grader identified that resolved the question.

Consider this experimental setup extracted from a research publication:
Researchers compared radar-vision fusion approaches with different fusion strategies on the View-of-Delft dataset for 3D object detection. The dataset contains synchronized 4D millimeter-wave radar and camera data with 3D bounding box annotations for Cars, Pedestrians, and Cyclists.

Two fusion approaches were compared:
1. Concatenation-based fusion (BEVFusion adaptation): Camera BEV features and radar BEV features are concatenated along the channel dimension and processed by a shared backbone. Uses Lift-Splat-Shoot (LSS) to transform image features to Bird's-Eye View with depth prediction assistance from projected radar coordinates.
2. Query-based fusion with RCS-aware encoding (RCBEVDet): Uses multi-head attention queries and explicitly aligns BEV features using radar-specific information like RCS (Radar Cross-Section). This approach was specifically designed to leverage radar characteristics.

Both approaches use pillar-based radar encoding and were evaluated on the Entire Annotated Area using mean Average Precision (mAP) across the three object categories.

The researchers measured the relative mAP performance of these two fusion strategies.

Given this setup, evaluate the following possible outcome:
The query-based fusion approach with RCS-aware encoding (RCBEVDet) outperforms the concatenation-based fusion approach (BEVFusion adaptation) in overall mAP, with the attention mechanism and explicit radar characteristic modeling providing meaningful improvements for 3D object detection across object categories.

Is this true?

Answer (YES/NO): NO